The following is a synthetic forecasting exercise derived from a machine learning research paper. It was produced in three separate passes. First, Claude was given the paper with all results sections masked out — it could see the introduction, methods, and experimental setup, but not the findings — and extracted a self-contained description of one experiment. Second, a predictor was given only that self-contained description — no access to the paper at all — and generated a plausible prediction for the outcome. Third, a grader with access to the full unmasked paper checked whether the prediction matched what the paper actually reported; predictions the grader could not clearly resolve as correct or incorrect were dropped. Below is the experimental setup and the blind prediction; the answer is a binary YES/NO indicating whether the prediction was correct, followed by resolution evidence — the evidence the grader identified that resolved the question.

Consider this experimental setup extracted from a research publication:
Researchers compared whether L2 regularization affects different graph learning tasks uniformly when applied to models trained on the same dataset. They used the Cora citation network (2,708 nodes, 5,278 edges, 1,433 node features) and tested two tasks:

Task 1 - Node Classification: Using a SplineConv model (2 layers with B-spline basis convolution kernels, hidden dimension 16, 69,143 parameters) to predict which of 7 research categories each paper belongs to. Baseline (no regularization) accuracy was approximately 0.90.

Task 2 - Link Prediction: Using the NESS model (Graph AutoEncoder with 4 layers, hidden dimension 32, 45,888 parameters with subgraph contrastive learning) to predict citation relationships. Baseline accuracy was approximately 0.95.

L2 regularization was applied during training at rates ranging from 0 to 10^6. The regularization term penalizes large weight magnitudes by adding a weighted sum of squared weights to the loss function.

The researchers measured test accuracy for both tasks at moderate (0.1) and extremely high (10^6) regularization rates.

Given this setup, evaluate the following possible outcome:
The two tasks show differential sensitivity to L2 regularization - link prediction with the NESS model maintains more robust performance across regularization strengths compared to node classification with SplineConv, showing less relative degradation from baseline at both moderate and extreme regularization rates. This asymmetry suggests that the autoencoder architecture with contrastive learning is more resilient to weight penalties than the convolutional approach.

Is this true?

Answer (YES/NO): YES